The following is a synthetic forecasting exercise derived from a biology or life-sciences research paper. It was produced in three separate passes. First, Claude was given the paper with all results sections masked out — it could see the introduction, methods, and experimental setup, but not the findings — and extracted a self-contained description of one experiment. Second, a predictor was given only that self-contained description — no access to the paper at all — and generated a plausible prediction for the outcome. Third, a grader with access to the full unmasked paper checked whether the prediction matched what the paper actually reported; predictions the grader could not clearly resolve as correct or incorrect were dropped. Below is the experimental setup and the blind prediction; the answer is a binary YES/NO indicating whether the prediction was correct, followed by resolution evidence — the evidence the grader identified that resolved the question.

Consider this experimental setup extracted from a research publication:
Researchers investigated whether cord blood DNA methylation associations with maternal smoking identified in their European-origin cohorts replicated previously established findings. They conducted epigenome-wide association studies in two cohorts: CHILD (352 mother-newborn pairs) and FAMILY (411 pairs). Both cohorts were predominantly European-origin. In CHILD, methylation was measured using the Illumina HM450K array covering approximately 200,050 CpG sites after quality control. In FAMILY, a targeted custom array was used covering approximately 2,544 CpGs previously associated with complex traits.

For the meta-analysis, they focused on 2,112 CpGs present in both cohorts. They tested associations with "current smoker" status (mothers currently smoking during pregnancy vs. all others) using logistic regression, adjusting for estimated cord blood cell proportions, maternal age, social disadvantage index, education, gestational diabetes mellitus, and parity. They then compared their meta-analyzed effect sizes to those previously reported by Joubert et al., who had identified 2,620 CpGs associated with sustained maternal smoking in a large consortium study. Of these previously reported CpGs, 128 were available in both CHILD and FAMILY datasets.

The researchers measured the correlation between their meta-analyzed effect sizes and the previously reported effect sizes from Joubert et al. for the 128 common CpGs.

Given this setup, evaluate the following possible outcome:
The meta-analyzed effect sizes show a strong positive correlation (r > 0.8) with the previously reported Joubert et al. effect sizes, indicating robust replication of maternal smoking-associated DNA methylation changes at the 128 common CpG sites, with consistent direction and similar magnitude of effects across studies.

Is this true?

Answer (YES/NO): NO